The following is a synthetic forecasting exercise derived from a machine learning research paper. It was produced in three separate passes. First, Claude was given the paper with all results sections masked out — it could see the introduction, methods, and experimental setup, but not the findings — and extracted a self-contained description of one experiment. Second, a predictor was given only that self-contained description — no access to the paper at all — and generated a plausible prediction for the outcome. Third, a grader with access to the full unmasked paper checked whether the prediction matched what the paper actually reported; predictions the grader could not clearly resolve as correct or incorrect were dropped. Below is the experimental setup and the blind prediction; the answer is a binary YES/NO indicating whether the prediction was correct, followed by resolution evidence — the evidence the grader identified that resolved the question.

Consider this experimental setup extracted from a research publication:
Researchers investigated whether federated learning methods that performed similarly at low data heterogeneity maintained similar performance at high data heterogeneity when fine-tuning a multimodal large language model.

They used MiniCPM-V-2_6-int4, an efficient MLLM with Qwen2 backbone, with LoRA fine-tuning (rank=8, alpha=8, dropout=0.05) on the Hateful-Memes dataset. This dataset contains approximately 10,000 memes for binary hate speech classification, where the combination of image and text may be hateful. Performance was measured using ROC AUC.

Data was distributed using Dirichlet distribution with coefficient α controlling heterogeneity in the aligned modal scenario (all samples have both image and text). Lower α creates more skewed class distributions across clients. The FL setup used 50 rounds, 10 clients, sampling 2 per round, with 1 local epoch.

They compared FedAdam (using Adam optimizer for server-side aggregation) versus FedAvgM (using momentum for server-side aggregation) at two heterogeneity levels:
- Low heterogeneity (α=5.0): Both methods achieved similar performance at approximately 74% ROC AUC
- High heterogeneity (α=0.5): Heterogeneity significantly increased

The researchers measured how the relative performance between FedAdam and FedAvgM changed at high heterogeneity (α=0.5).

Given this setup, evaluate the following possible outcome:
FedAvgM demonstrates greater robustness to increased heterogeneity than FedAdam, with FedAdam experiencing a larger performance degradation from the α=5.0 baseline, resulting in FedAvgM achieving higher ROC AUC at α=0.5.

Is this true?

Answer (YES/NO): NO